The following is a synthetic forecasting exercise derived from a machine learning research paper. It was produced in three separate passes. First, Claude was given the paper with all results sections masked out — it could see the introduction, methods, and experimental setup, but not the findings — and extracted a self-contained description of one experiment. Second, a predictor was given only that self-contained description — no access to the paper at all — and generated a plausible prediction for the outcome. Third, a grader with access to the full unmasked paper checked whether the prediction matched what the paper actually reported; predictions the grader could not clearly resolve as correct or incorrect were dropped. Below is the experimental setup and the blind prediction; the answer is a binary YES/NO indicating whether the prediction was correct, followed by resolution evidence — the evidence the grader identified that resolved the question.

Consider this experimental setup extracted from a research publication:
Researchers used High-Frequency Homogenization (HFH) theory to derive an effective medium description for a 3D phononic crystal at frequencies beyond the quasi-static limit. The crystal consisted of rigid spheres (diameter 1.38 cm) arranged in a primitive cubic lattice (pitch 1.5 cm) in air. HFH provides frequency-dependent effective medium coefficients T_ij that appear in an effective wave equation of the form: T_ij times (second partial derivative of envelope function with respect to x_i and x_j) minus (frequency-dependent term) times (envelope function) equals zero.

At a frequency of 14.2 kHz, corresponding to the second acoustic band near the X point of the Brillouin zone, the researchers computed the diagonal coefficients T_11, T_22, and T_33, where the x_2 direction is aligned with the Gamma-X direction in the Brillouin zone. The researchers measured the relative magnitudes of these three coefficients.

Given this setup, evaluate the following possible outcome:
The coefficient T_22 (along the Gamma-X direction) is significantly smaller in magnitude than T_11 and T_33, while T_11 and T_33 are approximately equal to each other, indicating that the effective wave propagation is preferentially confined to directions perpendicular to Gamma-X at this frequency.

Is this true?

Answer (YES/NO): NO